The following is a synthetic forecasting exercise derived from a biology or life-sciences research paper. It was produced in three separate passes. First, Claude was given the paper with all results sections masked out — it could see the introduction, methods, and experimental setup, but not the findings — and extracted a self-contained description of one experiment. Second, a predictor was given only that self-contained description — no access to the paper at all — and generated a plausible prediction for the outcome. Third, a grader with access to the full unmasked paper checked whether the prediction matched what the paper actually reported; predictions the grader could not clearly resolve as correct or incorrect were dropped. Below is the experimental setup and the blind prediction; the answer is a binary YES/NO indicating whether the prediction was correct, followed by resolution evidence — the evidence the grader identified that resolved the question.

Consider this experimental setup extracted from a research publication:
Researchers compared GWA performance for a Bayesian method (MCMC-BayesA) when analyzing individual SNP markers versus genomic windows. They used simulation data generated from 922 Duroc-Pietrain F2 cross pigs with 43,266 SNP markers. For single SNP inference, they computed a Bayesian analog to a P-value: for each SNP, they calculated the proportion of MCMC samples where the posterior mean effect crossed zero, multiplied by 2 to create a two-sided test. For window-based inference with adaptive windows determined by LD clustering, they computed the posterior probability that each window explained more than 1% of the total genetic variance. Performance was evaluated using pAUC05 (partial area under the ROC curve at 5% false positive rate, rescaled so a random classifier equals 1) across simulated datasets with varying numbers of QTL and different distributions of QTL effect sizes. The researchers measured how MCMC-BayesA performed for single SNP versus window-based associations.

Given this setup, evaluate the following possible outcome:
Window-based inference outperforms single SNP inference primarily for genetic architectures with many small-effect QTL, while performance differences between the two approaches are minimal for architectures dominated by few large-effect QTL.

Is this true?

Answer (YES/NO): NO